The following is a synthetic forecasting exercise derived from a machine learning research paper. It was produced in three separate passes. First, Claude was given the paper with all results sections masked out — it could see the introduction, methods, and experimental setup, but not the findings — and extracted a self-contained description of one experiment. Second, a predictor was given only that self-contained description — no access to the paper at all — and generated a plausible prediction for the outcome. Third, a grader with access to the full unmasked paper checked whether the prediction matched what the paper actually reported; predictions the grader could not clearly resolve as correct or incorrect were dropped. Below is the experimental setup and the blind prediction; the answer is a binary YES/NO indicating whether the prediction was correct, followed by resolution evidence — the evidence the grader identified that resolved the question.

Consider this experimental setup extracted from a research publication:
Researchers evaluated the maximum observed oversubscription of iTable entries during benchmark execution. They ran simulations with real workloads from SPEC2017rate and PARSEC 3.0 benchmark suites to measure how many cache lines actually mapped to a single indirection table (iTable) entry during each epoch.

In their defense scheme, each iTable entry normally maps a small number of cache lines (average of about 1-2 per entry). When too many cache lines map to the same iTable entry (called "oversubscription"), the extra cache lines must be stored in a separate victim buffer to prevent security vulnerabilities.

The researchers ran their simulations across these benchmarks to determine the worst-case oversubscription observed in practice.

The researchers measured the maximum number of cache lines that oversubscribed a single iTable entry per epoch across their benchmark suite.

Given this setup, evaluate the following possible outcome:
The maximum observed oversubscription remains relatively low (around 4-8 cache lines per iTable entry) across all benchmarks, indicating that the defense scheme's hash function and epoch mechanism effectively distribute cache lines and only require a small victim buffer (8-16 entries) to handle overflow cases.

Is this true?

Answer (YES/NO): NO